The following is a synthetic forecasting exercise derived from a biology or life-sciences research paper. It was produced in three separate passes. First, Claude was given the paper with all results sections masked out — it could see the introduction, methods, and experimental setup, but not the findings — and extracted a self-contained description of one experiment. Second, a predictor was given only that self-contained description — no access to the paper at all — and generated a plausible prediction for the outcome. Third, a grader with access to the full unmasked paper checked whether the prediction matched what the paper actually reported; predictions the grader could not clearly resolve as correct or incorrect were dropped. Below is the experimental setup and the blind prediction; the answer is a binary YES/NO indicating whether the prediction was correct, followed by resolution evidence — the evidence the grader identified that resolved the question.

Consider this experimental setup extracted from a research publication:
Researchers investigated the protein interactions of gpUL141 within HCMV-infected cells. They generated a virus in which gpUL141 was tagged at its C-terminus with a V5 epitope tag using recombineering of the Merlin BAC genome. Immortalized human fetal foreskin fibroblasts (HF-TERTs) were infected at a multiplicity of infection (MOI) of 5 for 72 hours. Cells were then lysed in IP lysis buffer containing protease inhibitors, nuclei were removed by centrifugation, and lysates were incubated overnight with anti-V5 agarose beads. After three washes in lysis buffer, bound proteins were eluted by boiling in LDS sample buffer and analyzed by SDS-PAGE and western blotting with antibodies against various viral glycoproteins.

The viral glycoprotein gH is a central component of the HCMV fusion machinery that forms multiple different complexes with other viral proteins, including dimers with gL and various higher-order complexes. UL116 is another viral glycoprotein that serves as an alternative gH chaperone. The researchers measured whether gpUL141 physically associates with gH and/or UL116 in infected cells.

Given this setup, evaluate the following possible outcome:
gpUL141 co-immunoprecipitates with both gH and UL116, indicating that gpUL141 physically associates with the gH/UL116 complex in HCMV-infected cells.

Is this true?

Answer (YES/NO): YES